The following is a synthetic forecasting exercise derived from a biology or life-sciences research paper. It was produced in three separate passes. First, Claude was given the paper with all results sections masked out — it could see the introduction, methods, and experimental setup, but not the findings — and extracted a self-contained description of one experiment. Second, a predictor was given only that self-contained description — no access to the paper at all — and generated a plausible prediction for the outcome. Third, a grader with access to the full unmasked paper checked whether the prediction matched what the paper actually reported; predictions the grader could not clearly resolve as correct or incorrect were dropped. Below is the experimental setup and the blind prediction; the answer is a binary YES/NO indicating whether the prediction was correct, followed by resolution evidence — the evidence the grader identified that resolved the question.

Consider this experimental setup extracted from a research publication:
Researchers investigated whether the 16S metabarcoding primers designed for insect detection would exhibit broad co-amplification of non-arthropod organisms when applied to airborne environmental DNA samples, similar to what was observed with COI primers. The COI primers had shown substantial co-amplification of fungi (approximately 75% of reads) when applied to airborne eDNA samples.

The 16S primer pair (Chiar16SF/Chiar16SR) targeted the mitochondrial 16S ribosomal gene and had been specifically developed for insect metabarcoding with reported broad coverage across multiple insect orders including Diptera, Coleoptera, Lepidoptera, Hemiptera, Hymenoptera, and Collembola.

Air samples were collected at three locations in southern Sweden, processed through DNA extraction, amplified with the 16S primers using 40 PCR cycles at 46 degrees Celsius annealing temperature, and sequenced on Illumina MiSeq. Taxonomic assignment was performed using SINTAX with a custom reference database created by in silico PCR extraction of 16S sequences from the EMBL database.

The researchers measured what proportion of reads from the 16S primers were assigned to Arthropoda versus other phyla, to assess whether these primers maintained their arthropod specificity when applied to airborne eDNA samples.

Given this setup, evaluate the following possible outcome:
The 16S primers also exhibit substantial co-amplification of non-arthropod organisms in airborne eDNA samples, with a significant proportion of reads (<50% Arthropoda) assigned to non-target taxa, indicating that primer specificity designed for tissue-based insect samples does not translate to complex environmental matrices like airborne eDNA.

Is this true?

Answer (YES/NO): NO